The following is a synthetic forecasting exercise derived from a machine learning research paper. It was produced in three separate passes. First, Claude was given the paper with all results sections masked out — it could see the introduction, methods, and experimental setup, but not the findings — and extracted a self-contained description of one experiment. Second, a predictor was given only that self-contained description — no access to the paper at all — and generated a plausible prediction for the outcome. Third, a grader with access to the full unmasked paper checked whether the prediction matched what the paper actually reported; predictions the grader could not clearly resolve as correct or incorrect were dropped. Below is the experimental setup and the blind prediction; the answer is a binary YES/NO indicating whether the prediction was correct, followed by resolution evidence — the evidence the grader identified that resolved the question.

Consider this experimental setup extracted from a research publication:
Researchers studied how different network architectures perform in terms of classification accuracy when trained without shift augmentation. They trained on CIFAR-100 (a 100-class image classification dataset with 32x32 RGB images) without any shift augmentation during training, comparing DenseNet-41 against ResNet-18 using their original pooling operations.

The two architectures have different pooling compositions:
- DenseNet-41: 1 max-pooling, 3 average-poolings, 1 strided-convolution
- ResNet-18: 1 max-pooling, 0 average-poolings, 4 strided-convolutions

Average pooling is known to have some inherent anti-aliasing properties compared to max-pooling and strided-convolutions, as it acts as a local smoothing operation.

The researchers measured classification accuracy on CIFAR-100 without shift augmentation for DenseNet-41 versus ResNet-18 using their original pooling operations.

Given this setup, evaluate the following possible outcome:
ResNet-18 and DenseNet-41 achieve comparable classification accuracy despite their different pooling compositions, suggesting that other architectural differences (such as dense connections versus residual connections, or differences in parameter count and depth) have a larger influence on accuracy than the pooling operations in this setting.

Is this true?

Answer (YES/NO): NO